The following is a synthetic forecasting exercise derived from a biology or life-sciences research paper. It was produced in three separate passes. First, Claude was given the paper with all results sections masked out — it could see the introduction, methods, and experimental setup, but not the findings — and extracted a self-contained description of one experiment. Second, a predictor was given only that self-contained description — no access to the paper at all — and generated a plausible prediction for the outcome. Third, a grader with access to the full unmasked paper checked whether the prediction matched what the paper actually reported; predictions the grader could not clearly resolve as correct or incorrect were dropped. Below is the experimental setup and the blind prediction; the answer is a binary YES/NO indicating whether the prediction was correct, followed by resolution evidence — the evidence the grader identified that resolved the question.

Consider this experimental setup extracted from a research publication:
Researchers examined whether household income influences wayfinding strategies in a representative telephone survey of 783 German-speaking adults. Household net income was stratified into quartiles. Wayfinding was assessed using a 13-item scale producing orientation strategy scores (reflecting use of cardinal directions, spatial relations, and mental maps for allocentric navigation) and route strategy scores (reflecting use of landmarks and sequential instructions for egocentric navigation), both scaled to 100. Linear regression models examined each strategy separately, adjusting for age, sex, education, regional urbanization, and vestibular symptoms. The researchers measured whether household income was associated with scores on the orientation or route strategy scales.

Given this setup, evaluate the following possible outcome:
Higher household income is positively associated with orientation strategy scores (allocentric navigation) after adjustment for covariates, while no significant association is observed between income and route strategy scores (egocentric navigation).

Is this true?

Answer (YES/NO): NO